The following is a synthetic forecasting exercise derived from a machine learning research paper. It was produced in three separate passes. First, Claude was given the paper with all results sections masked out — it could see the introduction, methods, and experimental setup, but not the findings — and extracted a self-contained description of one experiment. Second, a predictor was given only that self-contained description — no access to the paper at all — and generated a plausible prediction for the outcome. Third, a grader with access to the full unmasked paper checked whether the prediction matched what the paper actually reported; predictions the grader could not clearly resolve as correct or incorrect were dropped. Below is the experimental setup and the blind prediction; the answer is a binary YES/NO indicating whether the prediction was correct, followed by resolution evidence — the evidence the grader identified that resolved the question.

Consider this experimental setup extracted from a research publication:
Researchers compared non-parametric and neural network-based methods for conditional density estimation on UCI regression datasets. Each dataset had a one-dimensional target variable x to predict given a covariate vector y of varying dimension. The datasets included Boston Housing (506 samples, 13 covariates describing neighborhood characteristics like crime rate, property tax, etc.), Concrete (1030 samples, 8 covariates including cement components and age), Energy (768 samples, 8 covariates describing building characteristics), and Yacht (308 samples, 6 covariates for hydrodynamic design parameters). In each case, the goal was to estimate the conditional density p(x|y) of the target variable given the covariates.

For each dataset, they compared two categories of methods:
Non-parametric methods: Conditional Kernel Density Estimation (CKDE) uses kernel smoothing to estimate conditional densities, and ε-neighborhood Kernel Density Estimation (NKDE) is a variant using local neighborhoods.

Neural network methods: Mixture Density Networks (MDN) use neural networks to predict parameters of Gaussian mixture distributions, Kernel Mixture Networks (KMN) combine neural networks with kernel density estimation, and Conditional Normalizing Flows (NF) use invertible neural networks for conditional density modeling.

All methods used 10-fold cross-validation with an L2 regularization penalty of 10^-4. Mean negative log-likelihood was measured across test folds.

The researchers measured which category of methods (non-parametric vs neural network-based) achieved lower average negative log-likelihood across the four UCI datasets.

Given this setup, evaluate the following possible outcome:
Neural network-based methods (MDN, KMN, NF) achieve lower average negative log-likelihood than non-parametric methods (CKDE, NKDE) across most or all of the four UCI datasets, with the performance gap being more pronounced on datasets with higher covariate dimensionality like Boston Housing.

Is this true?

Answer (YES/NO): NO